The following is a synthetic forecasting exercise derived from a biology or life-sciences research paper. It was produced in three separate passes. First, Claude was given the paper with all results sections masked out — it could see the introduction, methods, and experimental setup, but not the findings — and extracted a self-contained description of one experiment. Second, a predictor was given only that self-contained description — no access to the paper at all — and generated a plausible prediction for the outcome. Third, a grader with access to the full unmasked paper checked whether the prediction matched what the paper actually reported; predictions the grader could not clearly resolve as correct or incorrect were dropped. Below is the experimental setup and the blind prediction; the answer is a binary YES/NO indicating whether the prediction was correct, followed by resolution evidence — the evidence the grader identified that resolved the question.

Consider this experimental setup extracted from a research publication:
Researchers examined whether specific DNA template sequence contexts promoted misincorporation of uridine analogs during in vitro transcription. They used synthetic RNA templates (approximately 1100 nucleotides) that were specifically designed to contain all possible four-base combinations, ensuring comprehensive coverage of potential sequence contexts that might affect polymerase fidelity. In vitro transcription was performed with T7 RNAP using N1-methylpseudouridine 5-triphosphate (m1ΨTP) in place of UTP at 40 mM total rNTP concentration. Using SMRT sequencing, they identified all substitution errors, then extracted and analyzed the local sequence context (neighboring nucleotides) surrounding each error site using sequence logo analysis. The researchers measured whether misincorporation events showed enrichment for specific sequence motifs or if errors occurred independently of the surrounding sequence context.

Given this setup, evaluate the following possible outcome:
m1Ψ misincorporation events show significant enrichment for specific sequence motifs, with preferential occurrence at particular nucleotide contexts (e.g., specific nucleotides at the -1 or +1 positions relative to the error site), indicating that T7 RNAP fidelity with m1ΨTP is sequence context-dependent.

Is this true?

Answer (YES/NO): NO